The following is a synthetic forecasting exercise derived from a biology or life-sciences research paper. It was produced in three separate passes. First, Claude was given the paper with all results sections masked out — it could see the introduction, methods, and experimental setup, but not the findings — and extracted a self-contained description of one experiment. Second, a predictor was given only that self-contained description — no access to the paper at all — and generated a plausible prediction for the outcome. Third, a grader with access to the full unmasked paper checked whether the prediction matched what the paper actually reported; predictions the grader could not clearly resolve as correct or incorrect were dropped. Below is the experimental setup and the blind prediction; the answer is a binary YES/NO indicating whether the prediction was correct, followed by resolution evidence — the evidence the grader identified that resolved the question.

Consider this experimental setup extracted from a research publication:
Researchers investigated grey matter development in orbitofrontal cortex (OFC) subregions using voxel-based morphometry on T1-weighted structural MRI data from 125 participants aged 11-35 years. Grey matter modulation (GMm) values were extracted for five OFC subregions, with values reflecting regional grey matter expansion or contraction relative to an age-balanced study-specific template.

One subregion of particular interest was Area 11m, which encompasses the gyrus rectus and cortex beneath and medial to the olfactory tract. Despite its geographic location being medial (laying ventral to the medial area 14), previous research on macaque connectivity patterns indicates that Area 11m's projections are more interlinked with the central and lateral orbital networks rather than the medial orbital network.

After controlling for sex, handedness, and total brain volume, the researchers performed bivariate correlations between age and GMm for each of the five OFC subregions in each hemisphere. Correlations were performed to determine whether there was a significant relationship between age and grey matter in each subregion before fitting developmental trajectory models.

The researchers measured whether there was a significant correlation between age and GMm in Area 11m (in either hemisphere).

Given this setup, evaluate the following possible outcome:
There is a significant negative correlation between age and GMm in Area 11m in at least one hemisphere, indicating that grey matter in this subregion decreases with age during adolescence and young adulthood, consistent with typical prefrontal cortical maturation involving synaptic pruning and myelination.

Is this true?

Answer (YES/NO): YES